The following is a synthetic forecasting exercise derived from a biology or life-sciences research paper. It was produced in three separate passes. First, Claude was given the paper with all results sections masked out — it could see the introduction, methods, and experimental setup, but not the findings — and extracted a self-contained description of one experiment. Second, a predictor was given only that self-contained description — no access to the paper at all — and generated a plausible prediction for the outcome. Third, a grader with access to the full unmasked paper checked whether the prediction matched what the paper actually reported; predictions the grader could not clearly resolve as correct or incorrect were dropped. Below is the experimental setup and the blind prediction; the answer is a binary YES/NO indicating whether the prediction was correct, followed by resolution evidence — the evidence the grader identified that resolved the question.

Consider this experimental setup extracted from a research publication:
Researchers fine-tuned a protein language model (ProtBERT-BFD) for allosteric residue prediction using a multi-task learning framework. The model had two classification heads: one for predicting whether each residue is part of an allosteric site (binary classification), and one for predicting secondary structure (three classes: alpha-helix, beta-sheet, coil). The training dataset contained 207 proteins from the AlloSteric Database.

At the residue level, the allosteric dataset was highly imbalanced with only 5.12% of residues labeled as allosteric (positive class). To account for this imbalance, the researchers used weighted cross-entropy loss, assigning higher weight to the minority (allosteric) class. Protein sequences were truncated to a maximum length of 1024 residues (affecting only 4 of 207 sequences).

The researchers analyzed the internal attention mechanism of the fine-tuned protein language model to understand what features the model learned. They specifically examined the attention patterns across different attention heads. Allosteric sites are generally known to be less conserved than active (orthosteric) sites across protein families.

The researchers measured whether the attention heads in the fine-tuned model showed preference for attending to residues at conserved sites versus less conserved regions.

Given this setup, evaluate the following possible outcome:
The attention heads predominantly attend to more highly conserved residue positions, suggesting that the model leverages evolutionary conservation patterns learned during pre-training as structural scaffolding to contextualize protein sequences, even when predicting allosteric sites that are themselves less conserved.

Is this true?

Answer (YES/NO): YES